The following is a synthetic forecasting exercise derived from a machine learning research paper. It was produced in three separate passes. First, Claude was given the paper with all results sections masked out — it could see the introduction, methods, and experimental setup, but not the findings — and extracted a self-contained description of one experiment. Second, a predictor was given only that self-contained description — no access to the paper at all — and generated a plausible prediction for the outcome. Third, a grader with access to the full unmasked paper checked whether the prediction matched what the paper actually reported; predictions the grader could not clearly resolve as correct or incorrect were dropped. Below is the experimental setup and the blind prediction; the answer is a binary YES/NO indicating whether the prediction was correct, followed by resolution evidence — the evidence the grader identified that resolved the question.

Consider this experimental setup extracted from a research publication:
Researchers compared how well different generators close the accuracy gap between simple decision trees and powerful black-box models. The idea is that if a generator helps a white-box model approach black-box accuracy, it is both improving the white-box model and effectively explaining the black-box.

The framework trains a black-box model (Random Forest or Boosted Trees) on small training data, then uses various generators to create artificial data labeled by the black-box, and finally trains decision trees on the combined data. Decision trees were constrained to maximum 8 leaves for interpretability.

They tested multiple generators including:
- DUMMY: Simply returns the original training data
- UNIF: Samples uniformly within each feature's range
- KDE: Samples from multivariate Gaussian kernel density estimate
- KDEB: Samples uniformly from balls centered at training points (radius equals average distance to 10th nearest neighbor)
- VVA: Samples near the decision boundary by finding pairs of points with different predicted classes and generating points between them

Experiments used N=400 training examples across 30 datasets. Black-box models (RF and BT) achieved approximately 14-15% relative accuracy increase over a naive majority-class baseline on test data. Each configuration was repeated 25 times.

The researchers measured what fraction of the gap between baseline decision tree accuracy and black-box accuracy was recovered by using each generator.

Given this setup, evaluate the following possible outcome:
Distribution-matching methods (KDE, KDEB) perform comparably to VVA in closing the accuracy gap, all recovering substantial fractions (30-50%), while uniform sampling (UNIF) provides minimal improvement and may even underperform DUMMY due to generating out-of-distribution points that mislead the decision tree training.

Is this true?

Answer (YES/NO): NO